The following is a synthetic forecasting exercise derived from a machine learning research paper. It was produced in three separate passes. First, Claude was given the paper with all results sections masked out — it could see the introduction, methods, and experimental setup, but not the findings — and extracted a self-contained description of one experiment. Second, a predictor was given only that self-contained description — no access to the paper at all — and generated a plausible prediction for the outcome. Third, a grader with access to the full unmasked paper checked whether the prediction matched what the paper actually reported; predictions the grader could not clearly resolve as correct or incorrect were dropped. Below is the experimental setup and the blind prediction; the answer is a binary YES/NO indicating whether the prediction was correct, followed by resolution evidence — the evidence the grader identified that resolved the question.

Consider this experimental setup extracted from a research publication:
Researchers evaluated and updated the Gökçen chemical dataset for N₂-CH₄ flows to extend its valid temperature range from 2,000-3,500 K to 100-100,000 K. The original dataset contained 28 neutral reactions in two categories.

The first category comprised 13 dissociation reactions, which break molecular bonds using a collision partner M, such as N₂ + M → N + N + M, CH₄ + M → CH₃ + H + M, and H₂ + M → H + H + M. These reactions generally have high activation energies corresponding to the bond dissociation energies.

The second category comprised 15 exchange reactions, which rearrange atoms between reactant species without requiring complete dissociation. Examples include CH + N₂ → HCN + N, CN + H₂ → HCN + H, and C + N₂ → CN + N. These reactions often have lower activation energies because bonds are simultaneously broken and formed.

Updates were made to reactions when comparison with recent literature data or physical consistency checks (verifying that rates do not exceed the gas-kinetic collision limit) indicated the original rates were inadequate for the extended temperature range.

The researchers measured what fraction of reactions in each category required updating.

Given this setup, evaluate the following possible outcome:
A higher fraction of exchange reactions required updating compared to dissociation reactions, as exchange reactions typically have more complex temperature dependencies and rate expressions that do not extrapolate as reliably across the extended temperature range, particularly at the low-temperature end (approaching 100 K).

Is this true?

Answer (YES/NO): NO